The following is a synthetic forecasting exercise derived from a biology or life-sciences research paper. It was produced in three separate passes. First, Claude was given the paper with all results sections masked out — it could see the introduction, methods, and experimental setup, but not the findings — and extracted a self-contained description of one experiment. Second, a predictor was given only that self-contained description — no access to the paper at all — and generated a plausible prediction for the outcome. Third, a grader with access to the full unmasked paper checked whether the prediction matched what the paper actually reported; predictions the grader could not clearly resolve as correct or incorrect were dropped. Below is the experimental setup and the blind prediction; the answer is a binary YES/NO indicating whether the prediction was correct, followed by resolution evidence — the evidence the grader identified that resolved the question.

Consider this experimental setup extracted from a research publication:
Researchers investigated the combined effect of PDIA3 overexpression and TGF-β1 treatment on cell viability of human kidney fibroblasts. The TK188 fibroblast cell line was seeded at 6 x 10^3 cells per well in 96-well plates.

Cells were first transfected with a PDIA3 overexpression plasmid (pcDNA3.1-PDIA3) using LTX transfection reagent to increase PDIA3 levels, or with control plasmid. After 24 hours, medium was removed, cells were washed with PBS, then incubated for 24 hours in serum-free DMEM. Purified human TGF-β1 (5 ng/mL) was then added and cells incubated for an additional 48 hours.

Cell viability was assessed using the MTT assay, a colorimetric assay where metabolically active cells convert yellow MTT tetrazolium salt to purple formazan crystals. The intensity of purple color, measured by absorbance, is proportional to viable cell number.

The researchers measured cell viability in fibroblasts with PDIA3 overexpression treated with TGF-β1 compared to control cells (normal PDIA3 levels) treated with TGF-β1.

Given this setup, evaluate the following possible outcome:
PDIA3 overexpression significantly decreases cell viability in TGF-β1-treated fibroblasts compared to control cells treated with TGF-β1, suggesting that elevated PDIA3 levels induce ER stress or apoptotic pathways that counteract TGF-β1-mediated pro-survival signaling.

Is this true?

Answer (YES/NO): NO